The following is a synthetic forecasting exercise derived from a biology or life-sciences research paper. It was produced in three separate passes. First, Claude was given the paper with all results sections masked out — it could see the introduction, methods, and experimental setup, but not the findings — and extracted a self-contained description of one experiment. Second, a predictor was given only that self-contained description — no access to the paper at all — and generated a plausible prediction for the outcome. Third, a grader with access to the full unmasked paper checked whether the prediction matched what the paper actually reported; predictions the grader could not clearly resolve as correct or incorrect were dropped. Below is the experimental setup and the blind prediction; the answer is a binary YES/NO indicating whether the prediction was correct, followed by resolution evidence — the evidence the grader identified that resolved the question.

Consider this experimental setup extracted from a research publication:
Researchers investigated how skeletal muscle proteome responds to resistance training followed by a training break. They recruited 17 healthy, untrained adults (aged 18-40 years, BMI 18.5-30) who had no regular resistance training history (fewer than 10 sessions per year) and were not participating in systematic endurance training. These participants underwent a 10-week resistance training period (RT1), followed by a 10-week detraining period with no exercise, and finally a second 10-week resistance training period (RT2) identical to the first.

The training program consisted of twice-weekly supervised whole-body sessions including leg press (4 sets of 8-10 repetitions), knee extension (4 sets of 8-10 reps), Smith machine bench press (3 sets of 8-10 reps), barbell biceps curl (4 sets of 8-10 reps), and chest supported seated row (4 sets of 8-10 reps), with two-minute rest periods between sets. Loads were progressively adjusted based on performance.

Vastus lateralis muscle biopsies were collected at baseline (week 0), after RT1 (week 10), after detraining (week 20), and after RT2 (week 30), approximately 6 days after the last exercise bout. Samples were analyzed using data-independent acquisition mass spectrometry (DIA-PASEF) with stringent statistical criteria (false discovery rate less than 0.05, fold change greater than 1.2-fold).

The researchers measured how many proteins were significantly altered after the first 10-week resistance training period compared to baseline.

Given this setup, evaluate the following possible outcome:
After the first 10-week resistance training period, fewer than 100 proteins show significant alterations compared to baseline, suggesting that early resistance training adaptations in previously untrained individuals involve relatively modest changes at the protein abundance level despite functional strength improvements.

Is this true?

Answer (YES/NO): NO